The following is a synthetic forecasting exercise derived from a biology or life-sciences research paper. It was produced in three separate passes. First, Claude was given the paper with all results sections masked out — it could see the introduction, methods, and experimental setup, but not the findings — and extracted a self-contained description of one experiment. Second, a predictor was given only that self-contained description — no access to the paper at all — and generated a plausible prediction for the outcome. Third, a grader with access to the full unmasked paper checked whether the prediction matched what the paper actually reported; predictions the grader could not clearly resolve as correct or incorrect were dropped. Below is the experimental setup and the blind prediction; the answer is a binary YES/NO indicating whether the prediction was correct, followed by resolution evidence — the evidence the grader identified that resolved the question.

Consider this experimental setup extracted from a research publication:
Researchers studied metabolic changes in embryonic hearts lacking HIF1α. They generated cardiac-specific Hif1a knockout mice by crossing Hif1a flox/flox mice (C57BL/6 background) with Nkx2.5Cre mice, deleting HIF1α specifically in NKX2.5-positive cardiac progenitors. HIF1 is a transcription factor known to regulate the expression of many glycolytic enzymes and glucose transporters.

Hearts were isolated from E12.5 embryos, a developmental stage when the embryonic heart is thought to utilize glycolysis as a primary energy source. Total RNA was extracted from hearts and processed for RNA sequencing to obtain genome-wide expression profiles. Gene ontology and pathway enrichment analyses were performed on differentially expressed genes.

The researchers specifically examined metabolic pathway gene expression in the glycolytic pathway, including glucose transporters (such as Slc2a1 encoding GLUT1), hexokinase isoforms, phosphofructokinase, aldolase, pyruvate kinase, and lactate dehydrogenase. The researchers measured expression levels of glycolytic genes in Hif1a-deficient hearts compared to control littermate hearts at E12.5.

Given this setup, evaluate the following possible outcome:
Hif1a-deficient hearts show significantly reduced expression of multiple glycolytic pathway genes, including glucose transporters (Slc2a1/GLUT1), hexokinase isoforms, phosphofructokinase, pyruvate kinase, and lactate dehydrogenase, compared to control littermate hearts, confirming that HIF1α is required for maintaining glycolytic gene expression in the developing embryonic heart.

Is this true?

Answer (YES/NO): YES